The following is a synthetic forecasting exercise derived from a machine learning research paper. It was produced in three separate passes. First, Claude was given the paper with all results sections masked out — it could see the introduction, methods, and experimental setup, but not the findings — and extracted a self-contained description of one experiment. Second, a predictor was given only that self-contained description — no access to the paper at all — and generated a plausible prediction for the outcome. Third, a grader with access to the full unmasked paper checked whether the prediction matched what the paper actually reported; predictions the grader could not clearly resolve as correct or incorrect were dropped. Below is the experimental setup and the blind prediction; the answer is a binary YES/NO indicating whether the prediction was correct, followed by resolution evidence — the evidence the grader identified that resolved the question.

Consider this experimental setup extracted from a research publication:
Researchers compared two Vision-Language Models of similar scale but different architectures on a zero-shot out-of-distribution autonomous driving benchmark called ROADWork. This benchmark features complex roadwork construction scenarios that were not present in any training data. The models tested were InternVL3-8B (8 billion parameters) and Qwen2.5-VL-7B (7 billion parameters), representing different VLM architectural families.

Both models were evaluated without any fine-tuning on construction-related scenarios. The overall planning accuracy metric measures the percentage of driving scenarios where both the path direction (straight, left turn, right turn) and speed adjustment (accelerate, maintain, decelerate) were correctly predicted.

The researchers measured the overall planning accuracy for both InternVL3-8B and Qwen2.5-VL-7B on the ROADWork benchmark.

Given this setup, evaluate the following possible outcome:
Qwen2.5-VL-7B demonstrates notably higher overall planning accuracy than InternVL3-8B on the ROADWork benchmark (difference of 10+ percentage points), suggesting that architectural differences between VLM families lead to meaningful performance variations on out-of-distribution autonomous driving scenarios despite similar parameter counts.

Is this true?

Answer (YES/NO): NO